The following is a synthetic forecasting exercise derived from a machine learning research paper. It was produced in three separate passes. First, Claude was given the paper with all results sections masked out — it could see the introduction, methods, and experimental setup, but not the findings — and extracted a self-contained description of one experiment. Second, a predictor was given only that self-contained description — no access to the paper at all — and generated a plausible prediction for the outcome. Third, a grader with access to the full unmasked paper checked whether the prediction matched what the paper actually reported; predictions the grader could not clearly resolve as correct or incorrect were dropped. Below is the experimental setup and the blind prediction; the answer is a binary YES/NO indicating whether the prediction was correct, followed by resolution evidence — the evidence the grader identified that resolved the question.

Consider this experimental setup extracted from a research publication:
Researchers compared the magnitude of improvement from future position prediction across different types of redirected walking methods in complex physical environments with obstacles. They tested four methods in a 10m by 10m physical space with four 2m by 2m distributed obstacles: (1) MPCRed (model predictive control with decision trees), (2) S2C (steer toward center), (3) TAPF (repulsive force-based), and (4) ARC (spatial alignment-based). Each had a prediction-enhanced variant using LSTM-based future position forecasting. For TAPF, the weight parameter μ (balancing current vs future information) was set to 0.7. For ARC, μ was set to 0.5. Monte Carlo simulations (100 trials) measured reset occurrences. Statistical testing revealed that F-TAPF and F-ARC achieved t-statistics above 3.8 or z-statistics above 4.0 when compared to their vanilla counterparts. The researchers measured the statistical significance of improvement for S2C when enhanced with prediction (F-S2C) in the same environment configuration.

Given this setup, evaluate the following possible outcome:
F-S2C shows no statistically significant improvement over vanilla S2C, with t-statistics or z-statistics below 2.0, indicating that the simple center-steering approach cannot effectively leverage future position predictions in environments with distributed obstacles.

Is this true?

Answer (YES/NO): YES